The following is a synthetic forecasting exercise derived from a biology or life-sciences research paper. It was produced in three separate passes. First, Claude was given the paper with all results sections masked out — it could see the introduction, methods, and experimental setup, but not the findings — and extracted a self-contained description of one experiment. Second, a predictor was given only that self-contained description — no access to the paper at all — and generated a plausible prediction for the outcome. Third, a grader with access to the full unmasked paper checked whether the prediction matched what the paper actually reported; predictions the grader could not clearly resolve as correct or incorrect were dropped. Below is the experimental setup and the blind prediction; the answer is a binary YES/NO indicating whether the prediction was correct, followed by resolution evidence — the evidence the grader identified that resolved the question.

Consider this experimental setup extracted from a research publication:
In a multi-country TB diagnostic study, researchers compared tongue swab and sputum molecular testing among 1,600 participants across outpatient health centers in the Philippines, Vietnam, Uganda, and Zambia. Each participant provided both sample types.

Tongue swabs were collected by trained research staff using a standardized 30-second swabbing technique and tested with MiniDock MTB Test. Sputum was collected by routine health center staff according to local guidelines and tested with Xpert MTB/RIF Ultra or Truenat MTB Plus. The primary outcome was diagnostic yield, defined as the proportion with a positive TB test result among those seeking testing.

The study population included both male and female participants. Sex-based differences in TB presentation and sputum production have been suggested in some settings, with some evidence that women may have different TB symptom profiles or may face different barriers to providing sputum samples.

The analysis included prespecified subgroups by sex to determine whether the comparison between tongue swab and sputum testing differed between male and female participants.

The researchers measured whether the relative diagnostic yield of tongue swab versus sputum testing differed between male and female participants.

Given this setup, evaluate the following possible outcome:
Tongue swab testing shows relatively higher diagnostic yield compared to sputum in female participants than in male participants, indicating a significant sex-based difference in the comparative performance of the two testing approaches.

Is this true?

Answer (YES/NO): NO